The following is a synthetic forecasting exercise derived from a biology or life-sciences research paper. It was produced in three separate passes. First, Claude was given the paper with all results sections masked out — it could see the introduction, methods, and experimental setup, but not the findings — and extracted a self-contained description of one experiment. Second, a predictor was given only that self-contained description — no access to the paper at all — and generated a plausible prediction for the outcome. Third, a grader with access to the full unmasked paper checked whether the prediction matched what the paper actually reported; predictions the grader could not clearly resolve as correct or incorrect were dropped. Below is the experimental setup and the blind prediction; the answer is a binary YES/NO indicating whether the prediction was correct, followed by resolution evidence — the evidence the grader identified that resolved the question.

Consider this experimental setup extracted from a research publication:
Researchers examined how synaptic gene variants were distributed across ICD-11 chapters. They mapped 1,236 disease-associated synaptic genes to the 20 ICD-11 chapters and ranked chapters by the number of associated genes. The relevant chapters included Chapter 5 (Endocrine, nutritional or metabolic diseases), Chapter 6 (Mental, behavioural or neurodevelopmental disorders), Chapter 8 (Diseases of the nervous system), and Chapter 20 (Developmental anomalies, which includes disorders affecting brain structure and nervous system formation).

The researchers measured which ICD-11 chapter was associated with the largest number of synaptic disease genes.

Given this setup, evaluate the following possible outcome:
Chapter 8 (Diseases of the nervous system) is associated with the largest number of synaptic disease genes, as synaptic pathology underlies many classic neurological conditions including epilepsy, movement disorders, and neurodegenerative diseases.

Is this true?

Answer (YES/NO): YES